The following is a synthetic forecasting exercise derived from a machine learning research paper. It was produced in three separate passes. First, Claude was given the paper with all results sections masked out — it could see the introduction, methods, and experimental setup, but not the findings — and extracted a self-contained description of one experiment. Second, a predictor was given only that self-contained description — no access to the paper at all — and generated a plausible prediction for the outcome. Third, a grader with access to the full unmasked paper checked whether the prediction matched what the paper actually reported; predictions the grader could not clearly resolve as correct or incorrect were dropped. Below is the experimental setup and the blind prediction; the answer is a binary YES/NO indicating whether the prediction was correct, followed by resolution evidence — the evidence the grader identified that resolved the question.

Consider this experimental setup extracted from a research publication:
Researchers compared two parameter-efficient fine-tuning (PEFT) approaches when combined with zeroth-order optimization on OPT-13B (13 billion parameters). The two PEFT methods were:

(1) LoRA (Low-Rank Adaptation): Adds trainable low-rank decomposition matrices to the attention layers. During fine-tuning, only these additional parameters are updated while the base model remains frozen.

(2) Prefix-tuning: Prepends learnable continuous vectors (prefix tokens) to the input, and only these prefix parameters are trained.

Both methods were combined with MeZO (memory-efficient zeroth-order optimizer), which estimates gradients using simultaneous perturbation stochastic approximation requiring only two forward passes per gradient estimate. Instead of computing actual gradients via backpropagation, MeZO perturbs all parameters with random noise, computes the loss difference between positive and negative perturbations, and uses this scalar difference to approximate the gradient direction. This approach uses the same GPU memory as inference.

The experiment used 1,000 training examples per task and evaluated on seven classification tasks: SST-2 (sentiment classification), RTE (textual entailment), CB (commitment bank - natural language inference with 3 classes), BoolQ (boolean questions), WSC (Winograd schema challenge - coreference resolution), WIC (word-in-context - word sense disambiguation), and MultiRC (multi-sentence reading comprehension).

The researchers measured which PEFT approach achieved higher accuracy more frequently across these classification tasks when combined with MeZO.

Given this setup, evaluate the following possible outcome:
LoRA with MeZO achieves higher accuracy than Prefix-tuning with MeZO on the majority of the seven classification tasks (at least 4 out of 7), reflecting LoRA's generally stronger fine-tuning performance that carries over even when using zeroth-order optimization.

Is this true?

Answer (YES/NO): NO